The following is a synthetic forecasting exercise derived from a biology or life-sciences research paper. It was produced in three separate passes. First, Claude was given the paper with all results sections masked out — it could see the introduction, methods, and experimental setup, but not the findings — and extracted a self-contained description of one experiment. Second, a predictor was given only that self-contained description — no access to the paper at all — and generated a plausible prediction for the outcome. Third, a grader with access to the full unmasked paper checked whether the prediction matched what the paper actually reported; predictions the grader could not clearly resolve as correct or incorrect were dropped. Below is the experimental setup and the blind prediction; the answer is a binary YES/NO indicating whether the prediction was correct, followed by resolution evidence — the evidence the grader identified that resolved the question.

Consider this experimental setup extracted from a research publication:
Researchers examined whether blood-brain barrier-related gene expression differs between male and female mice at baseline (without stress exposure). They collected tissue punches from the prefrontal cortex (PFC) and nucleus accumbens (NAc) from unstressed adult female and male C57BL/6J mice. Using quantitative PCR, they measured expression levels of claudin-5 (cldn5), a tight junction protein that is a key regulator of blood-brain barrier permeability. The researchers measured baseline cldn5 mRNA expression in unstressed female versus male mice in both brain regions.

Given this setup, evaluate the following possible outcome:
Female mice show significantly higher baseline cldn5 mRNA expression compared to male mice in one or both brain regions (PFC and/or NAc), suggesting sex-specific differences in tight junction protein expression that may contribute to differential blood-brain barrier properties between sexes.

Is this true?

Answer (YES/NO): YES